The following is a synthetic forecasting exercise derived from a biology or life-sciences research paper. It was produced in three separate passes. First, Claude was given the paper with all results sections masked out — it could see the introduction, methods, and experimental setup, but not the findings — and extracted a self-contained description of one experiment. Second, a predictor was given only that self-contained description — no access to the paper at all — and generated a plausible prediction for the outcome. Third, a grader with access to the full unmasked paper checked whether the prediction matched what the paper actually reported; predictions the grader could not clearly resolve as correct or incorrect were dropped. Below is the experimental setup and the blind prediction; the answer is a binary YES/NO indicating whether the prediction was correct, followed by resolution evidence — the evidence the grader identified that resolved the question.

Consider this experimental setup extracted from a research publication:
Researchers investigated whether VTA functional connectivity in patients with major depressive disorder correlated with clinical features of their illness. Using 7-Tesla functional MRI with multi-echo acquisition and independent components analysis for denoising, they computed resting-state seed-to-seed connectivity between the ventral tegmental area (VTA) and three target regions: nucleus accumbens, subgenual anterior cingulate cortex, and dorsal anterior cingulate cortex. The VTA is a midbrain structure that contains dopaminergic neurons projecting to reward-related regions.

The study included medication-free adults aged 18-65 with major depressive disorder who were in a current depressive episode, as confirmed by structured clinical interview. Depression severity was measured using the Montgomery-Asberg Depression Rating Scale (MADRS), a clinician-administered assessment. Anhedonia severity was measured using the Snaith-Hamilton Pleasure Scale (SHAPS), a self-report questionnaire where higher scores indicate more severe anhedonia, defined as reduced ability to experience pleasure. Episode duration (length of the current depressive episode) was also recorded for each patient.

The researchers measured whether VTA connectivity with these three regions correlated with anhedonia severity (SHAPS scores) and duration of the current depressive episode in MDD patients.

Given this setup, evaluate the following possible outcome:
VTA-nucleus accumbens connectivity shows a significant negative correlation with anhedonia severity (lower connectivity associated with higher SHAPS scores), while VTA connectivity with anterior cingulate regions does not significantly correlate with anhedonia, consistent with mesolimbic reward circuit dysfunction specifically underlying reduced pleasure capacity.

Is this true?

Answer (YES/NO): NO